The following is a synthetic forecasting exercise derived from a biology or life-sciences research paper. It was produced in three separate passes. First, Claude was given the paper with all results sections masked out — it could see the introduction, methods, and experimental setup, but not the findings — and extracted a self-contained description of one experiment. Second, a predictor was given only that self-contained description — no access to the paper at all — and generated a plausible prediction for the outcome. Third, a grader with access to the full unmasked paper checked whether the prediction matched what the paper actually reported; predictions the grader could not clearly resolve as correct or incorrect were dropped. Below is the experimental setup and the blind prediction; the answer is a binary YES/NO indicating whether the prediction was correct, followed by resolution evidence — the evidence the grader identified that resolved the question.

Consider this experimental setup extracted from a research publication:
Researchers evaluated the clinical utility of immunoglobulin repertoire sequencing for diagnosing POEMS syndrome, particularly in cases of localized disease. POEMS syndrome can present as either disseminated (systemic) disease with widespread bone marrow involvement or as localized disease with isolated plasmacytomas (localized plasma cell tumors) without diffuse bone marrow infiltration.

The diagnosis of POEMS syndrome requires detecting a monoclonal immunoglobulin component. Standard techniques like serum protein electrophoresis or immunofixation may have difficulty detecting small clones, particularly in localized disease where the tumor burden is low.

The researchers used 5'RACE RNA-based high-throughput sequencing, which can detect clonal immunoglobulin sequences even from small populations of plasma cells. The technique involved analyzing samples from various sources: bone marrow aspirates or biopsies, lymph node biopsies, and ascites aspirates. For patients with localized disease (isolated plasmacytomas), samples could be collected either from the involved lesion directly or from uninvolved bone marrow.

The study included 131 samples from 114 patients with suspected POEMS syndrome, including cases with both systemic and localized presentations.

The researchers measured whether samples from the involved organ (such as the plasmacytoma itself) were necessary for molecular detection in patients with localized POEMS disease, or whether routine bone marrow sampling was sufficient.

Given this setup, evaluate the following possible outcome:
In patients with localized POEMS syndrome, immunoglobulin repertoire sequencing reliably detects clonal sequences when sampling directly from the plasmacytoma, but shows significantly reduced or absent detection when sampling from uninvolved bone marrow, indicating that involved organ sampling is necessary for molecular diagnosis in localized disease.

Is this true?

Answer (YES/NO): YES